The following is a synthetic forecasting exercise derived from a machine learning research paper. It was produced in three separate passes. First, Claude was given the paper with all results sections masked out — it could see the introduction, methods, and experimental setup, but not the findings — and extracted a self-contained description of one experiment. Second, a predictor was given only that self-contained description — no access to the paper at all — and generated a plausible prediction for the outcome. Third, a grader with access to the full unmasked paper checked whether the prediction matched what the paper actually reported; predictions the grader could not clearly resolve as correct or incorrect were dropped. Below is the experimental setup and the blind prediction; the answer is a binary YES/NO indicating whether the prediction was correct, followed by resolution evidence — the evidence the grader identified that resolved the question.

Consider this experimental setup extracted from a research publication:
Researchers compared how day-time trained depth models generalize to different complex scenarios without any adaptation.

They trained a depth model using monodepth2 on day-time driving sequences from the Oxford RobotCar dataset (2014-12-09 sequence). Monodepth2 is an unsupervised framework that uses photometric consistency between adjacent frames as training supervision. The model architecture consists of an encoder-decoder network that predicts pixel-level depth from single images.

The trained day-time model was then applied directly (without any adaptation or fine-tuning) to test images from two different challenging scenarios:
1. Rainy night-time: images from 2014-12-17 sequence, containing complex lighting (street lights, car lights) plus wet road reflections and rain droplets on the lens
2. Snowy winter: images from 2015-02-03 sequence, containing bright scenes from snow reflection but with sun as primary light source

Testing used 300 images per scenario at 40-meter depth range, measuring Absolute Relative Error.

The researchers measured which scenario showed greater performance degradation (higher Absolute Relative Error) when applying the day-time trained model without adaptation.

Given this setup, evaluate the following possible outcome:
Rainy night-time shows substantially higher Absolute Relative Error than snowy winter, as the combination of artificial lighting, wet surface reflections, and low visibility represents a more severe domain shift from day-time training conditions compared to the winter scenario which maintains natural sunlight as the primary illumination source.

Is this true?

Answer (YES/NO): YES